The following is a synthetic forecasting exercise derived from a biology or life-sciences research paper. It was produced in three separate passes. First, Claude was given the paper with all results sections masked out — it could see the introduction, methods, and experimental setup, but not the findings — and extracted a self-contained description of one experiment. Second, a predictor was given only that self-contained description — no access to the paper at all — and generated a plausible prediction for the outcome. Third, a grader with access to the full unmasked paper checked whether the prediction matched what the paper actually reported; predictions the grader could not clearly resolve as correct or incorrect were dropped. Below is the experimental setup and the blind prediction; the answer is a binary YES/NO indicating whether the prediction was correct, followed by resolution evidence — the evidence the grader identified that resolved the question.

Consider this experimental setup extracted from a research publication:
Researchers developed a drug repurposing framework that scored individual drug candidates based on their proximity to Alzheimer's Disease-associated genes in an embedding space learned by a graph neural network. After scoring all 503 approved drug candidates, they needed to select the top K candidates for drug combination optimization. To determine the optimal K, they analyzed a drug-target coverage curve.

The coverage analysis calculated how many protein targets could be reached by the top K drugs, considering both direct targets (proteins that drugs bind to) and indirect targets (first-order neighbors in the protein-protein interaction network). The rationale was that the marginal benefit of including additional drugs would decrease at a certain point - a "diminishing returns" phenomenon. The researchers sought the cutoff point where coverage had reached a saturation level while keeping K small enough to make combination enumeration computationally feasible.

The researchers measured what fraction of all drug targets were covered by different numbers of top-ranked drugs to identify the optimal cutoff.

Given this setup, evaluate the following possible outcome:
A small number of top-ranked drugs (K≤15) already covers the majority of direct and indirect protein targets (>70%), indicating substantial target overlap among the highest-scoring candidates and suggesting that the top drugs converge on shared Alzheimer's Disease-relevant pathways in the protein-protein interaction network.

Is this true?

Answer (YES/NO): YES